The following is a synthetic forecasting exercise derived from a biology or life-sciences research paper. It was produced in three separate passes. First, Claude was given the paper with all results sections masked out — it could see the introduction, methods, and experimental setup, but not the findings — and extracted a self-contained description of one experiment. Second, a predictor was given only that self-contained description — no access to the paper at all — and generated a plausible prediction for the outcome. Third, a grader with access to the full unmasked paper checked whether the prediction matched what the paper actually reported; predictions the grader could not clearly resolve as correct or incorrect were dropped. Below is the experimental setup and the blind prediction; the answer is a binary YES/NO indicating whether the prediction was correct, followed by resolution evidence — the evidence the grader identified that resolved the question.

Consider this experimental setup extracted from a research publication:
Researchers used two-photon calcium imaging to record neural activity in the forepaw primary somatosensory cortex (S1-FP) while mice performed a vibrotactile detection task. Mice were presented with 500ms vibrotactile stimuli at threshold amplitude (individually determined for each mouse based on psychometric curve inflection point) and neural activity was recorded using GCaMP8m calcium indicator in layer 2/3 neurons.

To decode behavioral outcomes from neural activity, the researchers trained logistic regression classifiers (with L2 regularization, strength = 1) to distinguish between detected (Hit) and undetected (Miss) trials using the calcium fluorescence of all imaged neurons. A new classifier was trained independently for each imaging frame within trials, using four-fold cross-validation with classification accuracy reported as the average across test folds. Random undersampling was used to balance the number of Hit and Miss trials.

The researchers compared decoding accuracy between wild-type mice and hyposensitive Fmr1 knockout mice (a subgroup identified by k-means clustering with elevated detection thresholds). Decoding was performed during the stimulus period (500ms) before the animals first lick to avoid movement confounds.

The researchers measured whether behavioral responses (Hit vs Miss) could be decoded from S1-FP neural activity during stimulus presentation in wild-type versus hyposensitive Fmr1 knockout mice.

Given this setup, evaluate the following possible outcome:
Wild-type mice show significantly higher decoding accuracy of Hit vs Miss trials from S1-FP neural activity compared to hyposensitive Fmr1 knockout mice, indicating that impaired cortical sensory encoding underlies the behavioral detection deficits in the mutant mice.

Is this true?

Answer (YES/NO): NO